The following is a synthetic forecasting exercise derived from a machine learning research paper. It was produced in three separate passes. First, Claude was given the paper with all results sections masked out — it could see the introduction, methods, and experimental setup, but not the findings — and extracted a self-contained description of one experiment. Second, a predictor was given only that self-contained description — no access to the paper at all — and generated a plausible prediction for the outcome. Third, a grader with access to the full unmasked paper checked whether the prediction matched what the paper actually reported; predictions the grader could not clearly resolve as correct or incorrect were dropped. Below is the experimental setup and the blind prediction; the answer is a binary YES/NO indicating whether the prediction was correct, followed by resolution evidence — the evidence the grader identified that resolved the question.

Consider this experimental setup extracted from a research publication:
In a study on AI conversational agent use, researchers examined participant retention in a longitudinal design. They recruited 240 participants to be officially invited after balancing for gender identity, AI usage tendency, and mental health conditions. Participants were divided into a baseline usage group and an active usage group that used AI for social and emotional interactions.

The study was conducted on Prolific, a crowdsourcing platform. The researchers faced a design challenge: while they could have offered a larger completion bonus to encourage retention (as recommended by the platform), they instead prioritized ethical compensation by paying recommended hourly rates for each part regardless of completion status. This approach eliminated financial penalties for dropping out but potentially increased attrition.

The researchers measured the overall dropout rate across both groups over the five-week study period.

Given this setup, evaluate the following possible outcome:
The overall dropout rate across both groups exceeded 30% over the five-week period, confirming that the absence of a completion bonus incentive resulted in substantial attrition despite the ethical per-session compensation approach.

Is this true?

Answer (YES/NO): NO